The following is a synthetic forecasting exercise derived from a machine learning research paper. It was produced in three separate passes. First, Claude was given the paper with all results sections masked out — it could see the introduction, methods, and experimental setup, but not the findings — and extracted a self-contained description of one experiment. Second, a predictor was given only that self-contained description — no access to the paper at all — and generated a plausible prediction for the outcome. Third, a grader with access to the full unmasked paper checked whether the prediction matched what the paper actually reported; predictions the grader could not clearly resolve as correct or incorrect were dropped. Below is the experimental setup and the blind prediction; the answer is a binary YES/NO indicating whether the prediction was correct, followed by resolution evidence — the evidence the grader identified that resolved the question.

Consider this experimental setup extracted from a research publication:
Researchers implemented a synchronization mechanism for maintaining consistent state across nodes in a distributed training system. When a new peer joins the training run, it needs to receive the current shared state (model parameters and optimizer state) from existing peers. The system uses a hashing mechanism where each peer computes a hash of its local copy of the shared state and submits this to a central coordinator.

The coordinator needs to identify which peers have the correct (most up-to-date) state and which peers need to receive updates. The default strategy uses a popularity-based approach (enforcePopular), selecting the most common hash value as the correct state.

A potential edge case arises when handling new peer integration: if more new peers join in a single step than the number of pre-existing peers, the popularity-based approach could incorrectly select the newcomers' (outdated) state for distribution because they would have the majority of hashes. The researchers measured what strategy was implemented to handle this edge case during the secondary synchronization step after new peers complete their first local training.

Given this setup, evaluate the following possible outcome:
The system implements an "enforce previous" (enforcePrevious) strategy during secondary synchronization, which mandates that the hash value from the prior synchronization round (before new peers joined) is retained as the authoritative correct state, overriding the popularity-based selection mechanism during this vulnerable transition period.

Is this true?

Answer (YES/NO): NO